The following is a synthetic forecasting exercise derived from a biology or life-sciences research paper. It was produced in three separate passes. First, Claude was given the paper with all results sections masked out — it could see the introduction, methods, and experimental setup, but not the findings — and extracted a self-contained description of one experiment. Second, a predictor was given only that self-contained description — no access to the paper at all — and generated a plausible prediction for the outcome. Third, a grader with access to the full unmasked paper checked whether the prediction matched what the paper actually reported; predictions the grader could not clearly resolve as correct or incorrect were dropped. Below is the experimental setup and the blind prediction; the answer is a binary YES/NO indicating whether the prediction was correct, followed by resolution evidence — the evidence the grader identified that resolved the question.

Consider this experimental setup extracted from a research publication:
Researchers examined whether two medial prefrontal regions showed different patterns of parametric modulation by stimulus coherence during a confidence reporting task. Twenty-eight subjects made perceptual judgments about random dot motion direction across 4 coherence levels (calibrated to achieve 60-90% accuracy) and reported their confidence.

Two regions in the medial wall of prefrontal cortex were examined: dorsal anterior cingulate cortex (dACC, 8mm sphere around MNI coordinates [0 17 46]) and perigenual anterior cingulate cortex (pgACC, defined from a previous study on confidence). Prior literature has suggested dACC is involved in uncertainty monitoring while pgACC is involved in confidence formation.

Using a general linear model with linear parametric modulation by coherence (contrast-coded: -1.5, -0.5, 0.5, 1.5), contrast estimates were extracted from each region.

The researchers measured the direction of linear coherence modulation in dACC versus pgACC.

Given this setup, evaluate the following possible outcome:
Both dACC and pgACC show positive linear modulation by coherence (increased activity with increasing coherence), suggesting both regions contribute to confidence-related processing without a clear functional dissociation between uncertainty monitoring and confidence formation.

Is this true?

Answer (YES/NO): NO